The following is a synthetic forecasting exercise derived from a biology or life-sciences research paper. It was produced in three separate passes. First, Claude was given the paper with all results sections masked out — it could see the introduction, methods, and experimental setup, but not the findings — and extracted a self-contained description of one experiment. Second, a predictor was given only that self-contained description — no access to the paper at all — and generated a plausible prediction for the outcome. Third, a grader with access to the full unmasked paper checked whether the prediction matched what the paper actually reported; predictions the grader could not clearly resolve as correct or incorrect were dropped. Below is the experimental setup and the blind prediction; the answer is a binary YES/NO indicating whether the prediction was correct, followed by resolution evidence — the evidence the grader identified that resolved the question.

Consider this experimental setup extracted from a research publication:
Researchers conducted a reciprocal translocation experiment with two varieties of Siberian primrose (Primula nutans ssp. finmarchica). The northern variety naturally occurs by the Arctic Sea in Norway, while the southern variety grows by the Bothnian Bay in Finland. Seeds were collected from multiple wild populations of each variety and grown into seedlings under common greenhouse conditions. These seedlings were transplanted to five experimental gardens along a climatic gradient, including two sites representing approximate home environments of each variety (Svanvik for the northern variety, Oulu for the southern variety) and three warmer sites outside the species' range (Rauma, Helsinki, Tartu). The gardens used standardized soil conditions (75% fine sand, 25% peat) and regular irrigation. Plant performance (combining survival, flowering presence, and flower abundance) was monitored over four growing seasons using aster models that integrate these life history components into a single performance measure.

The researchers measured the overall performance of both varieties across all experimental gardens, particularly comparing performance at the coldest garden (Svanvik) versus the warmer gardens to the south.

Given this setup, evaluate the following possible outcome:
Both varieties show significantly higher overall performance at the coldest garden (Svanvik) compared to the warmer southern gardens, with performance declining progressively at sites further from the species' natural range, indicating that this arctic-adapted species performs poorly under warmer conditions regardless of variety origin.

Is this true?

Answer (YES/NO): NO